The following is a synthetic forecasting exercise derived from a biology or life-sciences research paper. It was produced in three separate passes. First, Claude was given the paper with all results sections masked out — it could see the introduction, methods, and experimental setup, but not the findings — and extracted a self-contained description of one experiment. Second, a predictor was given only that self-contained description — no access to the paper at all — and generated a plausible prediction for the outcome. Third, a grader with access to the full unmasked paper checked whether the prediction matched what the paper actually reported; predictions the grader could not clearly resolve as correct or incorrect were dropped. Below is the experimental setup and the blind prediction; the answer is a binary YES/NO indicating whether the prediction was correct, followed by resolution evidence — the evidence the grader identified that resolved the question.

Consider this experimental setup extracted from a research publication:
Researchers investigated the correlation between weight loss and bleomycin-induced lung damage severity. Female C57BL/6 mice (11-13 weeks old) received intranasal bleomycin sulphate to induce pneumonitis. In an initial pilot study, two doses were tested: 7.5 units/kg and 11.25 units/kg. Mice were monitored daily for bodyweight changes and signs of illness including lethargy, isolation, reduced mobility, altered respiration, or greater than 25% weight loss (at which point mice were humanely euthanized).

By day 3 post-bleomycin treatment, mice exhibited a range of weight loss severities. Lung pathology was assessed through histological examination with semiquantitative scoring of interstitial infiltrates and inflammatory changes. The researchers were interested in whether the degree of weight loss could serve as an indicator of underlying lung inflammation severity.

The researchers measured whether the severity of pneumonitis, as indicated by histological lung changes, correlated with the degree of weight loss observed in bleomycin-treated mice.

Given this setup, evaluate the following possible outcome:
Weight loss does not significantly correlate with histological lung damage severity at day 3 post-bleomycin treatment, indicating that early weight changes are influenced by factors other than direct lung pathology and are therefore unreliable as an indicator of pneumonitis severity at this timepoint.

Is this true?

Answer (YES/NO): NO